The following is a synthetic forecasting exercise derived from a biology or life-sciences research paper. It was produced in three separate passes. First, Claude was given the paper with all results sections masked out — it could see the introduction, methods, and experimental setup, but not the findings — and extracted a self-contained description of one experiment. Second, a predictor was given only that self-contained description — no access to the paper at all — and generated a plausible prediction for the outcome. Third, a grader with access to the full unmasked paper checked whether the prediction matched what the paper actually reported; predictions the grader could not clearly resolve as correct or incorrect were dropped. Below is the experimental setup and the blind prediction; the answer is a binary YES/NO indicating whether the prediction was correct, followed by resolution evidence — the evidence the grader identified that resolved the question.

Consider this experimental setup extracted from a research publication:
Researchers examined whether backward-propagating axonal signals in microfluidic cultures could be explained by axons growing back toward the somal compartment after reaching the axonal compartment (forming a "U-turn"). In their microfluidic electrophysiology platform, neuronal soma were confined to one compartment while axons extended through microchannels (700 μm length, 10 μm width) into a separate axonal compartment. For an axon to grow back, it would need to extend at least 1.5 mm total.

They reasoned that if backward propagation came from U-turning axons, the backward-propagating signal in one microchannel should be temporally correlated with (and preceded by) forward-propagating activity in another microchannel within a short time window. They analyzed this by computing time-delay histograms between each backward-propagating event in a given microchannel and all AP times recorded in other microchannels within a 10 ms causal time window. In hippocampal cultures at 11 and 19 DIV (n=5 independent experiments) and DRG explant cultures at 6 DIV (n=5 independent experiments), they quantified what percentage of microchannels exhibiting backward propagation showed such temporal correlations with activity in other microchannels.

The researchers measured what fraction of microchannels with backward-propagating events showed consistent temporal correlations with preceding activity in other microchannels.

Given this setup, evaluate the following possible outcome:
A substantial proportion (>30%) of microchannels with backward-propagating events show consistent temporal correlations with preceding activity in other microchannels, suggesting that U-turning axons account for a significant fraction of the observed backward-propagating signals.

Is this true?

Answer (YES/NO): NO